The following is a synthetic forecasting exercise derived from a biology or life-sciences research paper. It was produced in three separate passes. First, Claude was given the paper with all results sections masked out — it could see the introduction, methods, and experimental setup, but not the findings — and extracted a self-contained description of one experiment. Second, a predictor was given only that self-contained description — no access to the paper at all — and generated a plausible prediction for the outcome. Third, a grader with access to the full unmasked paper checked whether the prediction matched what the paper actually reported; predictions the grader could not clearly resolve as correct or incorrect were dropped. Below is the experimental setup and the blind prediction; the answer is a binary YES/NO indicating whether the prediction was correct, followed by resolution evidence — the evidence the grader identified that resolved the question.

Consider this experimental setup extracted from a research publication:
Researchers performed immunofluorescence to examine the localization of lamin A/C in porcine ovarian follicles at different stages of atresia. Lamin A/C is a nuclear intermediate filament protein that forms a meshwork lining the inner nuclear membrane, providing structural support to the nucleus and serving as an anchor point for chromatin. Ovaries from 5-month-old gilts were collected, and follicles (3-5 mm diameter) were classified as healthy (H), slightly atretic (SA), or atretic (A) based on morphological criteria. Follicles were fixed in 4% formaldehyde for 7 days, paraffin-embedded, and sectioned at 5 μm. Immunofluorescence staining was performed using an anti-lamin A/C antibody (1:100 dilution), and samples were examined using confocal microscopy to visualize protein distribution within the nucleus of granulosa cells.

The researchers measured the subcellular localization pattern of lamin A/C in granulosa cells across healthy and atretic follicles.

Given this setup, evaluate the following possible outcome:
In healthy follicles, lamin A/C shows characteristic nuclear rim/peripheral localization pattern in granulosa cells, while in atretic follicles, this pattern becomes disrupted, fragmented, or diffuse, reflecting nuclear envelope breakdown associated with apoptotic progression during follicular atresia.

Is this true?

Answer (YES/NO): NO